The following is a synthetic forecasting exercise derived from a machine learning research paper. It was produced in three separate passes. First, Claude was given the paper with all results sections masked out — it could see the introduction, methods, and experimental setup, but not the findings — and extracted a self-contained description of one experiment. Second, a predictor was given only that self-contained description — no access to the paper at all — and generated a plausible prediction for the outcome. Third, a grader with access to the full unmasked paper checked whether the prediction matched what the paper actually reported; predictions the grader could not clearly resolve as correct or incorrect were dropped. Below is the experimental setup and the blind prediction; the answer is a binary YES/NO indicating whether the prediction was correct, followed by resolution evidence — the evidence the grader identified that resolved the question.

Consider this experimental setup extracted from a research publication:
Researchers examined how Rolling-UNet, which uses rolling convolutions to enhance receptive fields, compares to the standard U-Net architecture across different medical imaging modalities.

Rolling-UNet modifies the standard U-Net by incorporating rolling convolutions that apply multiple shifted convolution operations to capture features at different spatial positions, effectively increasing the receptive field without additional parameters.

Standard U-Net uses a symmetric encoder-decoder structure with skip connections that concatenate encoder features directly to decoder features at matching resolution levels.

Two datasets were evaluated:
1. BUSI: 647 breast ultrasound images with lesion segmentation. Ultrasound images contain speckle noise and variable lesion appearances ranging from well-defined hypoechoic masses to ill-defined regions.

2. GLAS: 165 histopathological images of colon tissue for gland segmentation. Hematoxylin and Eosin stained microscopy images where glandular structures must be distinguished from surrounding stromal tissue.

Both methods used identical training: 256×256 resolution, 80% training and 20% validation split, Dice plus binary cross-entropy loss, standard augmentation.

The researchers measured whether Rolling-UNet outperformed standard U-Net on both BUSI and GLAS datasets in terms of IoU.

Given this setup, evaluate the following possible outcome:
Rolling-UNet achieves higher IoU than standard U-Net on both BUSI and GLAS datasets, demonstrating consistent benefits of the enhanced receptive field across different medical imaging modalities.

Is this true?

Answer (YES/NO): NO